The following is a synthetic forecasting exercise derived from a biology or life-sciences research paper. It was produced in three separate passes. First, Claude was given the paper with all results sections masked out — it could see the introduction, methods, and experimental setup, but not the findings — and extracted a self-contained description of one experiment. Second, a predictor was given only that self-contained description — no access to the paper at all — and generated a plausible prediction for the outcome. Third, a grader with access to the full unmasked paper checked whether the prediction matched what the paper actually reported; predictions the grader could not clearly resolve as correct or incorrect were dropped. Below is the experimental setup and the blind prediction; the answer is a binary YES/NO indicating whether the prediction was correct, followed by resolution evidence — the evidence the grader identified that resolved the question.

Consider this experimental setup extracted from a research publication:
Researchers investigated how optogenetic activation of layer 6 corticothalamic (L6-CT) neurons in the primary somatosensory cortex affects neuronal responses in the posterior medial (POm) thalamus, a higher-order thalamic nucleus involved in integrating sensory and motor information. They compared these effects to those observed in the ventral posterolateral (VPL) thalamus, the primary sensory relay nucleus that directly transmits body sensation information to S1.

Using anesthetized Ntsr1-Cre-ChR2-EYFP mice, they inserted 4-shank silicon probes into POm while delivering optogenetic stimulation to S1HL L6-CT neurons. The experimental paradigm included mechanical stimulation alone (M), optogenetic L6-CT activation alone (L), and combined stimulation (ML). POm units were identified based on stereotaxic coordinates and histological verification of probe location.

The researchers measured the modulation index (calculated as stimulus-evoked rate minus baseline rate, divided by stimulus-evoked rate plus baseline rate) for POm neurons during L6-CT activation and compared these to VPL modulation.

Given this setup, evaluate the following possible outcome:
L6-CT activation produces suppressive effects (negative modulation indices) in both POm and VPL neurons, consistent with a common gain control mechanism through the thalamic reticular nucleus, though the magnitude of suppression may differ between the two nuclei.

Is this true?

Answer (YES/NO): NO